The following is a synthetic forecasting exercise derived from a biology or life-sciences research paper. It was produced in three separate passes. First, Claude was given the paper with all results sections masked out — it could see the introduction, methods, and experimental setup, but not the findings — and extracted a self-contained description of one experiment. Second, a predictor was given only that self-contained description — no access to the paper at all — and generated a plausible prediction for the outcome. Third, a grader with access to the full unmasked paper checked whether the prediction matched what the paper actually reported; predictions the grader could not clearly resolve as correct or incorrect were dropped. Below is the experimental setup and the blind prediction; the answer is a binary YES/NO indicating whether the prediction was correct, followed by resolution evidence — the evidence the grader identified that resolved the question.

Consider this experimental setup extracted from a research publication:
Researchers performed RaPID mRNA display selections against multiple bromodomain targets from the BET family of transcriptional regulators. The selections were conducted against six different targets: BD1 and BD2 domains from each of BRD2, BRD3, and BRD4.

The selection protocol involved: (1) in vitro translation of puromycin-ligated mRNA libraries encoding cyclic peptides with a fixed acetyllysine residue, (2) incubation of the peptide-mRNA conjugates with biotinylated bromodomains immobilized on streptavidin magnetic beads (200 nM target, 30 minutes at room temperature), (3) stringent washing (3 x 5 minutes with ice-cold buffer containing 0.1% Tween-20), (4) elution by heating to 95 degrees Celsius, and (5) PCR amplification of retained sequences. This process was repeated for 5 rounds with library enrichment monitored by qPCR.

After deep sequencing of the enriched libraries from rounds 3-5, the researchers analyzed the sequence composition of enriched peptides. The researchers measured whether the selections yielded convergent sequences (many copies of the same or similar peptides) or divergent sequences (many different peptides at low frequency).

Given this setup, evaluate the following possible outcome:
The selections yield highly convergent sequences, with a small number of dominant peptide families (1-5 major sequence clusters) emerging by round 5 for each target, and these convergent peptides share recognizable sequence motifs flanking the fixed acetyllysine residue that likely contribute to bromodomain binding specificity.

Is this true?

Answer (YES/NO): NO